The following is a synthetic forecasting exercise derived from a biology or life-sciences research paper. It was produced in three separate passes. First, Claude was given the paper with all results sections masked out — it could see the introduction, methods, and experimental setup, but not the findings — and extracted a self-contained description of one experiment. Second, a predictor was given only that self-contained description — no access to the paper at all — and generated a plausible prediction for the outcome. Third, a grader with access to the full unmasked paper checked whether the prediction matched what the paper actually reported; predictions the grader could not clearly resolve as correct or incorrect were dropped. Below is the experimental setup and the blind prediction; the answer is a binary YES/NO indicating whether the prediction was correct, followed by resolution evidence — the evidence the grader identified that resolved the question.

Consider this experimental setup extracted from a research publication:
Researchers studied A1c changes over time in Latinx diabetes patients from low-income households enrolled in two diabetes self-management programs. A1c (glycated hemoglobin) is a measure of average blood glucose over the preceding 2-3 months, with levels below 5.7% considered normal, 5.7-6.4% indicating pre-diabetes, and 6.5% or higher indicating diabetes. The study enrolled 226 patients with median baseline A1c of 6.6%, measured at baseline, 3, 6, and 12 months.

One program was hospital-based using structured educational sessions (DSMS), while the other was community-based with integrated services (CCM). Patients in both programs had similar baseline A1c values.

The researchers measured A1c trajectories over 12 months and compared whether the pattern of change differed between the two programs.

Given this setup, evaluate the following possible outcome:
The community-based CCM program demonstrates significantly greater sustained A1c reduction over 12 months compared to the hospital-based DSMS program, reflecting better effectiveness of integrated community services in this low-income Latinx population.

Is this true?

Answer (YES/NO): NO